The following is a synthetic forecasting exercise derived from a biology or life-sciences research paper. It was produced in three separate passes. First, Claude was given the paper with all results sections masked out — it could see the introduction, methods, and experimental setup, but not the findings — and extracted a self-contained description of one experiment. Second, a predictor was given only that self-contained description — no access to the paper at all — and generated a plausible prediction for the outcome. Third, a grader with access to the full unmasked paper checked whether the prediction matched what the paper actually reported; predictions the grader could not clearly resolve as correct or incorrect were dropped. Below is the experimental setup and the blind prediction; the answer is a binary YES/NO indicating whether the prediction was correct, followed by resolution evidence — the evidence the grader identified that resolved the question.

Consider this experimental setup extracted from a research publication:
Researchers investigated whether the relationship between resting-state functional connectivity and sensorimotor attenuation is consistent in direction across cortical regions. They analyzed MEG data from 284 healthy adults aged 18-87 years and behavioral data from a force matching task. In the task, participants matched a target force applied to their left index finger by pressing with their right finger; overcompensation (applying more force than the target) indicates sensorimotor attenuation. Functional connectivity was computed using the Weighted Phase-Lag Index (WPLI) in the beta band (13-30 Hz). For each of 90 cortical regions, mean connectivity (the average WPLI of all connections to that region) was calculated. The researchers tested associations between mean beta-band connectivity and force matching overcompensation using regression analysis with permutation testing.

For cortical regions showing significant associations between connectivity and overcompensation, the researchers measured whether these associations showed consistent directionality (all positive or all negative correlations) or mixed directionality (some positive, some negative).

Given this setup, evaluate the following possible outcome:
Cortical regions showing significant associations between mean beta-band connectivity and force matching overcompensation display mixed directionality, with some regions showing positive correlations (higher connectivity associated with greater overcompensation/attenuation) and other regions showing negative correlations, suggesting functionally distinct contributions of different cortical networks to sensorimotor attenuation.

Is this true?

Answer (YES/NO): NO